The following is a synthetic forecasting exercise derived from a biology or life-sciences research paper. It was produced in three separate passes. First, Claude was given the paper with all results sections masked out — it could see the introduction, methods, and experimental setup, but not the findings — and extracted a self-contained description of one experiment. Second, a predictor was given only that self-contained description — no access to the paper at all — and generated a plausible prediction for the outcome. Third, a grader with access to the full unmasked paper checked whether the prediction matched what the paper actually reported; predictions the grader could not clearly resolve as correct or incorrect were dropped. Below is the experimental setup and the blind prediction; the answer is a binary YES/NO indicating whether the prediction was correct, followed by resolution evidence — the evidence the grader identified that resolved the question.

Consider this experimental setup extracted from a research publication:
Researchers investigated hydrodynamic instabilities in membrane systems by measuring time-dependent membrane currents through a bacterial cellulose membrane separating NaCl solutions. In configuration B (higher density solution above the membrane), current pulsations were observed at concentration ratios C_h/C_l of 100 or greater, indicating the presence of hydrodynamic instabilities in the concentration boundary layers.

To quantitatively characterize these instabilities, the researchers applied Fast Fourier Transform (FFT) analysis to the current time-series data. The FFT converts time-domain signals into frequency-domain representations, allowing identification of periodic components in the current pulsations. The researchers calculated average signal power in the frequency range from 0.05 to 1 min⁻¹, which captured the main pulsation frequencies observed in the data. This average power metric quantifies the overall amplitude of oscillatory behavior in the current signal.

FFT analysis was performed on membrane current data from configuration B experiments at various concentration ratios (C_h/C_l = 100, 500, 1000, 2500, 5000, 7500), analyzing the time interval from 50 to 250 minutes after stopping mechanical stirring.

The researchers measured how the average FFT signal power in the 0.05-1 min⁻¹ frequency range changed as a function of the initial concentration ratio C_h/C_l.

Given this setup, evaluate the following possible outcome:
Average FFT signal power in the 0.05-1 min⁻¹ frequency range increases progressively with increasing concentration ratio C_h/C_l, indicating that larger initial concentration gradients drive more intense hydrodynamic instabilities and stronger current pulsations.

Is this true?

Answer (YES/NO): NO